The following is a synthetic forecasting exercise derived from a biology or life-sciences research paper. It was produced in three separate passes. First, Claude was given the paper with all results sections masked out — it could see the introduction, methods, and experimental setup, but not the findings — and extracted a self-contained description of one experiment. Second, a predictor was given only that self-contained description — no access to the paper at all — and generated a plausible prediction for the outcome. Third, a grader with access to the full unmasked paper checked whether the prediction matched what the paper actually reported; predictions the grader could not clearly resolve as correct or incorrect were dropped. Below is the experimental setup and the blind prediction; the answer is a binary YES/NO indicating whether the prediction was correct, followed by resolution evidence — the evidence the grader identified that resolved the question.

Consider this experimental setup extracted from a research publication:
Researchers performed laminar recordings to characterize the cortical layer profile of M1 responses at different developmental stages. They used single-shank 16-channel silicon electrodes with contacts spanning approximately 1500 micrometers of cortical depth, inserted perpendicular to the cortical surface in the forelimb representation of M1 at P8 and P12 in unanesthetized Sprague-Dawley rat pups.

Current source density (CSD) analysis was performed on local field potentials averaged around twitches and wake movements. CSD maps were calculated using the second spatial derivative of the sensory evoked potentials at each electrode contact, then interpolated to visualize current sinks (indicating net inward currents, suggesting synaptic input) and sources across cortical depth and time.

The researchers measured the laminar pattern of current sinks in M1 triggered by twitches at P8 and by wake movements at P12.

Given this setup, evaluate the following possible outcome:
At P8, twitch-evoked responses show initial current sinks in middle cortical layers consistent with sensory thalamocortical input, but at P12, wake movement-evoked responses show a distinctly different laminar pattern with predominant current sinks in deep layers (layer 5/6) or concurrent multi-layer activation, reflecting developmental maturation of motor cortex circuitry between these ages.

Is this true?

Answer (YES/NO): NO